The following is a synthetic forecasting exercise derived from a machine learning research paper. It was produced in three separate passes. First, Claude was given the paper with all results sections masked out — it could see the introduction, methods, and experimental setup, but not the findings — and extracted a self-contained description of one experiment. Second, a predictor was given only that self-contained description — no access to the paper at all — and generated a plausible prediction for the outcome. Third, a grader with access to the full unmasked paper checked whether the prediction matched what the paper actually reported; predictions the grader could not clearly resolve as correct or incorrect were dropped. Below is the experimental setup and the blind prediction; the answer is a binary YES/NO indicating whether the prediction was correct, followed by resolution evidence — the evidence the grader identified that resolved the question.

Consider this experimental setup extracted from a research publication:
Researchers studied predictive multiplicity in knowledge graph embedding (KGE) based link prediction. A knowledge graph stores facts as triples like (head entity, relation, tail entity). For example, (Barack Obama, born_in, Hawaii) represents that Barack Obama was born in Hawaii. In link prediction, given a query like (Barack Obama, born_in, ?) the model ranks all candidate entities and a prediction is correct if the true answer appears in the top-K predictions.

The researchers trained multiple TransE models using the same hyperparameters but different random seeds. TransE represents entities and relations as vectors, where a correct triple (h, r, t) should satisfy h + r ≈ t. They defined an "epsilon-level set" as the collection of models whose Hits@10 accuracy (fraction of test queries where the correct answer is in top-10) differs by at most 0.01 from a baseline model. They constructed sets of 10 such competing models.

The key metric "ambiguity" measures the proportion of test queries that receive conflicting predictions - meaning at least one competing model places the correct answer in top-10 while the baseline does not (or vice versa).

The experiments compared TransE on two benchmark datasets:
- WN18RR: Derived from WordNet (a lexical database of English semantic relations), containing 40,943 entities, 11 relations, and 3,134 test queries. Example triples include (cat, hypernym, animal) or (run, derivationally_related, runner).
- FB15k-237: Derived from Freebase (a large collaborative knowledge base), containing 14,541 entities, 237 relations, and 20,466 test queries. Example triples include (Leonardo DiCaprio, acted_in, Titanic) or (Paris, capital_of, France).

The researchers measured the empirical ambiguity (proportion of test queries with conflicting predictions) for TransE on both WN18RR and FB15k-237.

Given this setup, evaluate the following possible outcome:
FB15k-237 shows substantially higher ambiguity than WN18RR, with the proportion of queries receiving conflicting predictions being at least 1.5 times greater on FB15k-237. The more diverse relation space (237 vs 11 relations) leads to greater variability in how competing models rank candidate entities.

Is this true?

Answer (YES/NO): YES